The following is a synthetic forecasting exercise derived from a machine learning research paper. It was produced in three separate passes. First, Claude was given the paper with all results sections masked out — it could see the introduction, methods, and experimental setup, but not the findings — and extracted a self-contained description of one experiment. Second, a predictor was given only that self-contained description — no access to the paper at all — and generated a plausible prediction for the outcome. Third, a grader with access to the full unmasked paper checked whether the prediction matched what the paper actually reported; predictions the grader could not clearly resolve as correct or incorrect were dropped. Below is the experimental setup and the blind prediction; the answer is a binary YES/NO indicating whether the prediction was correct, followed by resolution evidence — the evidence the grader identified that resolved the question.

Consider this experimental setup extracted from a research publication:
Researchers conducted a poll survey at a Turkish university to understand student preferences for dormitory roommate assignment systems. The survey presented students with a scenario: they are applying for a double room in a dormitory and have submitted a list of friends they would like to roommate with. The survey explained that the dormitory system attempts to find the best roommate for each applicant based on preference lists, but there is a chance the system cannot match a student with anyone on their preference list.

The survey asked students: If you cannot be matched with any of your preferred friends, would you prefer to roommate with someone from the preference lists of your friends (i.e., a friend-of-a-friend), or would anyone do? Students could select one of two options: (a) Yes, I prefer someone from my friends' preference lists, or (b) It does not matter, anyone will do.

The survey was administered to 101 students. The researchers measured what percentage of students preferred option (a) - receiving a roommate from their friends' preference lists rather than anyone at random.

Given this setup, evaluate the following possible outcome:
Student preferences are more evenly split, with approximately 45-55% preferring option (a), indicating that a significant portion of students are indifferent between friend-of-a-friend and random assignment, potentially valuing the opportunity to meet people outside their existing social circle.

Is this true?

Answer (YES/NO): NO